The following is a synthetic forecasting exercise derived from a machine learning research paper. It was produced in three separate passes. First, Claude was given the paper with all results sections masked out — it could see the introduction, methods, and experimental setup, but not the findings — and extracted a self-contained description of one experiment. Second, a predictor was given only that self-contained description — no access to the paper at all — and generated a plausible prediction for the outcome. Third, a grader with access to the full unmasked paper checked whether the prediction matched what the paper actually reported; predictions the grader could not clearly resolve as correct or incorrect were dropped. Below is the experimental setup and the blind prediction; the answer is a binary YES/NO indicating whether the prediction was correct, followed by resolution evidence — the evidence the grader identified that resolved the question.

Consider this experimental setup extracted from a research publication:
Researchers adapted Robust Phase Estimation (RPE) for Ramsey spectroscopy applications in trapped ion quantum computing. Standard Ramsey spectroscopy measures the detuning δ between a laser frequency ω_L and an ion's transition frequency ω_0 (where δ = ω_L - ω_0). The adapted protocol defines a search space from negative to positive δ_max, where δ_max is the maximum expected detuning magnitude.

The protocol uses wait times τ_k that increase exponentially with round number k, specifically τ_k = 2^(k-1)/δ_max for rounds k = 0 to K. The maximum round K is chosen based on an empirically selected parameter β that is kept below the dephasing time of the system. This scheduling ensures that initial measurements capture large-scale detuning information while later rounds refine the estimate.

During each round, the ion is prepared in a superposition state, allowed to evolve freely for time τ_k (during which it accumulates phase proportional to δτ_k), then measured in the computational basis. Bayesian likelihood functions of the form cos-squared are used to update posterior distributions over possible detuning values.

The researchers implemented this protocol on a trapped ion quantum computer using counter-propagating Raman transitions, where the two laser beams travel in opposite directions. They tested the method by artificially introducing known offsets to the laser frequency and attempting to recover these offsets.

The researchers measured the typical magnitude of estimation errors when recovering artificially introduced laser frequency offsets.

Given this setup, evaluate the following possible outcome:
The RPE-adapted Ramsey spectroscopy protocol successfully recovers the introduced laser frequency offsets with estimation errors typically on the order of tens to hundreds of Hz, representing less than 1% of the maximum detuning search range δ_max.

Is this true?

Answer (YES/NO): NO